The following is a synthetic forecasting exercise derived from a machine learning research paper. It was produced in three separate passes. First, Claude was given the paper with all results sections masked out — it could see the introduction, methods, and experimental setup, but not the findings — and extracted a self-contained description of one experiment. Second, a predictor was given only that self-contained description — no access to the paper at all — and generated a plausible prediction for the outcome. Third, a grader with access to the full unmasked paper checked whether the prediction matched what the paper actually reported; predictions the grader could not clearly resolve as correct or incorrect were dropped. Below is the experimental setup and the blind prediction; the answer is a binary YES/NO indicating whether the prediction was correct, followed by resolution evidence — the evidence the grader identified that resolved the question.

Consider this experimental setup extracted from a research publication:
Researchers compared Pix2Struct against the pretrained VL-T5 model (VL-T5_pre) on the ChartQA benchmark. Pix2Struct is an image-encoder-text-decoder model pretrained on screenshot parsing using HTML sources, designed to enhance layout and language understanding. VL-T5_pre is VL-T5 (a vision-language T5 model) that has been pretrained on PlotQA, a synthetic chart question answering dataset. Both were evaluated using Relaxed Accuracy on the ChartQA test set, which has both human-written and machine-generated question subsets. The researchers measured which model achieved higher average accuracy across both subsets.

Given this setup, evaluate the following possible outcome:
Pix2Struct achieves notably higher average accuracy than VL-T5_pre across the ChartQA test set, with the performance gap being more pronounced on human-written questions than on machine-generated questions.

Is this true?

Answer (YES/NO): NO